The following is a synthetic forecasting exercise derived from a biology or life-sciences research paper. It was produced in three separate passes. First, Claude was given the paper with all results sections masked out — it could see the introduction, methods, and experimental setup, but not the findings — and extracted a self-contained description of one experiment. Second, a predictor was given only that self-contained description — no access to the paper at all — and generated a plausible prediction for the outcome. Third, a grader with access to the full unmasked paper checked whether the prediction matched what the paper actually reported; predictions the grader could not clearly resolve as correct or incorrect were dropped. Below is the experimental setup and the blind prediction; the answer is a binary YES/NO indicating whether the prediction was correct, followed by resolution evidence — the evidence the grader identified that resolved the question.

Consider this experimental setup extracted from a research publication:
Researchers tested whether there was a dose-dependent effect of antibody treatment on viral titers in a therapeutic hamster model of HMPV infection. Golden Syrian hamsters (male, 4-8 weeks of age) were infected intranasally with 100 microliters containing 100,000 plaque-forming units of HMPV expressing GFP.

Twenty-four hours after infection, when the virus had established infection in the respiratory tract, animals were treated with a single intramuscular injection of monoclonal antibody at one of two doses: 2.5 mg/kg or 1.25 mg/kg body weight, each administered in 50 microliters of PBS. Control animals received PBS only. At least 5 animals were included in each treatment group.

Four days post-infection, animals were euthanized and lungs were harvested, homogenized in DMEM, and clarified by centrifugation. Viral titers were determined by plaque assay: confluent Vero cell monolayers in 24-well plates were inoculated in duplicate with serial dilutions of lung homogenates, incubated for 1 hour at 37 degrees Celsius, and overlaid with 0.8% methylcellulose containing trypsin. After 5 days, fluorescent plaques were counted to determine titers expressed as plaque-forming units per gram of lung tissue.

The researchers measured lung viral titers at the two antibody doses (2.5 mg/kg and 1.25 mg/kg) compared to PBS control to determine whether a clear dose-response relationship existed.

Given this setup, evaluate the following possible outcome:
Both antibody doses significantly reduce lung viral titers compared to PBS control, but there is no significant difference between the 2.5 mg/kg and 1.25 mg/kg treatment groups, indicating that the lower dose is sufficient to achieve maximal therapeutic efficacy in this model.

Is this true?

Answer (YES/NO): NO